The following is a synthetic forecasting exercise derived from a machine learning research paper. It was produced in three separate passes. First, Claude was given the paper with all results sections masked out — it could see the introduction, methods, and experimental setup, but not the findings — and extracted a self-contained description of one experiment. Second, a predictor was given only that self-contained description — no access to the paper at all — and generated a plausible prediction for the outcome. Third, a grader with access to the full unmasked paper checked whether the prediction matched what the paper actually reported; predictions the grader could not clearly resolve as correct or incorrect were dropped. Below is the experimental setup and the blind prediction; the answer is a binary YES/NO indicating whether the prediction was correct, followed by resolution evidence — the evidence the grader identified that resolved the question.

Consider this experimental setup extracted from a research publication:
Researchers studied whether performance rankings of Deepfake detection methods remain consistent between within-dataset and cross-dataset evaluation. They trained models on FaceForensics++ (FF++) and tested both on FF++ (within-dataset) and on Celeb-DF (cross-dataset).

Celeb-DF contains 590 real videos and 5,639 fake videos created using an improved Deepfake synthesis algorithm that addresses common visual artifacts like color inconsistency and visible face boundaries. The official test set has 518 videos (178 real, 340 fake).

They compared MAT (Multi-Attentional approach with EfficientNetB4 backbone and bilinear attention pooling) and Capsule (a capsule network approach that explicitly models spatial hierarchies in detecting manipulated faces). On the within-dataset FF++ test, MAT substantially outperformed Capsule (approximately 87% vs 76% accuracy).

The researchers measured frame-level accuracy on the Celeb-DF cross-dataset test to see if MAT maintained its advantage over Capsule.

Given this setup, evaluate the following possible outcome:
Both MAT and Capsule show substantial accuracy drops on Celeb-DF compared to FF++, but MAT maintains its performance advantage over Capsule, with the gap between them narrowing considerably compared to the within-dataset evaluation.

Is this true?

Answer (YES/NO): NO